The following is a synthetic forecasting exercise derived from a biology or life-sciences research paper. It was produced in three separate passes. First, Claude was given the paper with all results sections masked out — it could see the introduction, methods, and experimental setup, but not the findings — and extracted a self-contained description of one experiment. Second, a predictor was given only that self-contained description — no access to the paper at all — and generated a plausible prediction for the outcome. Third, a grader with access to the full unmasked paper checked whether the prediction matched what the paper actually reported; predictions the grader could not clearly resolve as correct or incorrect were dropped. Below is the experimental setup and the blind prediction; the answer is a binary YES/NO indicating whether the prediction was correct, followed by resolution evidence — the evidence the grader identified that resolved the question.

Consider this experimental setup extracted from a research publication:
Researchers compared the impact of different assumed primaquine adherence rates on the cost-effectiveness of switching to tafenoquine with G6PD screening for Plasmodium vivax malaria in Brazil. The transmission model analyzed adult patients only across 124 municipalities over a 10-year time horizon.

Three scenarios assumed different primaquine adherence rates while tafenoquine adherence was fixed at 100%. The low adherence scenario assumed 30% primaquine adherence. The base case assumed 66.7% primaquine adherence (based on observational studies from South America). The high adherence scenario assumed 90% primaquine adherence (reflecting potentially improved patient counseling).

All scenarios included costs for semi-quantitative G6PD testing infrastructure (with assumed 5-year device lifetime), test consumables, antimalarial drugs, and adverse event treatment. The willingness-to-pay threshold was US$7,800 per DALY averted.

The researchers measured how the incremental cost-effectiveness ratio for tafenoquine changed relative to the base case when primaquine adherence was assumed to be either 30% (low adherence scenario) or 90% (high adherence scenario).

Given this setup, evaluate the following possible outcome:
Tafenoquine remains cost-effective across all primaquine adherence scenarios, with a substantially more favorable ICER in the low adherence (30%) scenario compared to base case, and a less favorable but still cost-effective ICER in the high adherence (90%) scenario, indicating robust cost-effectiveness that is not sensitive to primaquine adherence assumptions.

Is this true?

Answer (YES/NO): NO